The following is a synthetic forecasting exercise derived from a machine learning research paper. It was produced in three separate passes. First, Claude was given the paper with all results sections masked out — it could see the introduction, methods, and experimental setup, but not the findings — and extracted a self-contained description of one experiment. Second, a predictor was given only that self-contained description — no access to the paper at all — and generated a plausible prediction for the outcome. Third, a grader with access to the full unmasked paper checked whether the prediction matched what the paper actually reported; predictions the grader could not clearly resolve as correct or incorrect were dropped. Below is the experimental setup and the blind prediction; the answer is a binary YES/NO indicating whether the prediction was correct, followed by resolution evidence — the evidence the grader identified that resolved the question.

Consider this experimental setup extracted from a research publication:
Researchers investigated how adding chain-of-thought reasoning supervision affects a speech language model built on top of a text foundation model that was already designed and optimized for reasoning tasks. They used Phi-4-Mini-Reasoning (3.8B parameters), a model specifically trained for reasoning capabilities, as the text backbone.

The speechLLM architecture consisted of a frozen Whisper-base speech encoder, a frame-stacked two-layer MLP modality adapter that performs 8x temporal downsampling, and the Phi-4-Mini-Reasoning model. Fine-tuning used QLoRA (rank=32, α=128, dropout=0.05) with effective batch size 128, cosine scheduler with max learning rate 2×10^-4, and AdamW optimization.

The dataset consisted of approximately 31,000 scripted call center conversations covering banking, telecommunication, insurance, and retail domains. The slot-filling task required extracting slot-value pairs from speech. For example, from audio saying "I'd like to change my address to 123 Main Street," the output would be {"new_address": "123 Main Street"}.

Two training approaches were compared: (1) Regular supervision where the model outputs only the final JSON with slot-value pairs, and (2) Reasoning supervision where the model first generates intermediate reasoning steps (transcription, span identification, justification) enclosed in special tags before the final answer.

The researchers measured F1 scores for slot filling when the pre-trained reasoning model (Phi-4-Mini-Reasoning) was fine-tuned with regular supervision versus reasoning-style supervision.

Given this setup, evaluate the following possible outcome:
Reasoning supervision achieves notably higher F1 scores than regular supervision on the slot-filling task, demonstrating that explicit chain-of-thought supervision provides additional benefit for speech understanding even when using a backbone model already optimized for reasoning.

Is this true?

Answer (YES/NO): NO